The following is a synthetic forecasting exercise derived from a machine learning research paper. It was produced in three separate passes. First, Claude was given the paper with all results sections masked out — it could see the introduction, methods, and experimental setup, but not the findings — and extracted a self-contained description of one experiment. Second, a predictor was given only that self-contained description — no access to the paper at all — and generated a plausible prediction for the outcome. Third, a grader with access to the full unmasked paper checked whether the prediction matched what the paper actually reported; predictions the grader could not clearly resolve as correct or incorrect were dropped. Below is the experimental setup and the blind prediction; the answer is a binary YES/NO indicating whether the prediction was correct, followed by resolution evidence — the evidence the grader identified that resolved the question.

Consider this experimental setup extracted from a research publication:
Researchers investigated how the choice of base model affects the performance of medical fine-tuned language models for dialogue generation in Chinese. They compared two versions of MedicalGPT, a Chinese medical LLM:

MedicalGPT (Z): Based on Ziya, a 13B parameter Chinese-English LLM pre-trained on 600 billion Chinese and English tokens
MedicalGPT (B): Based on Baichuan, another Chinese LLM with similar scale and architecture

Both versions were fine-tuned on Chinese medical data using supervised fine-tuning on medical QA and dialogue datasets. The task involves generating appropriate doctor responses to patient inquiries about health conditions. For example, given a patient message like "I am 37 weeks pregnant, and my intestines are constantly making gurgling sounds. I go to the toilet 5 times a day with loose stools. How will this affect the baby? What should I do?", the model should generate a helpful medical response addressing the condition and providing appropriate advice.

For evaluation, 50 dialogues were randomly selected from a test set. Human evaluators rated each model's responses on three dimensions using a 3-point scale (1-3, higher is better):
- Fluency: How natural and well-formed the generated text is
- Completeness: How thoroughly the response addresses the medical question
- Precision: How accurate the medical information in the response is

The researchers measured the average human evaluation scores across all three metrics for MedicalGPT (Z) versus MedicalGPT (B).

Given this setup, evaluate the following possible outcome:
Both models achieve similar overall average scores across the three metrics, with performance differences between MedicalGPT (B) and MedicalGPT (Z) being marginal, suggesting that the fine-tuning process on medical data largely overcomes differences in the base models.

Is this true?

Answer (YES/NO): NO